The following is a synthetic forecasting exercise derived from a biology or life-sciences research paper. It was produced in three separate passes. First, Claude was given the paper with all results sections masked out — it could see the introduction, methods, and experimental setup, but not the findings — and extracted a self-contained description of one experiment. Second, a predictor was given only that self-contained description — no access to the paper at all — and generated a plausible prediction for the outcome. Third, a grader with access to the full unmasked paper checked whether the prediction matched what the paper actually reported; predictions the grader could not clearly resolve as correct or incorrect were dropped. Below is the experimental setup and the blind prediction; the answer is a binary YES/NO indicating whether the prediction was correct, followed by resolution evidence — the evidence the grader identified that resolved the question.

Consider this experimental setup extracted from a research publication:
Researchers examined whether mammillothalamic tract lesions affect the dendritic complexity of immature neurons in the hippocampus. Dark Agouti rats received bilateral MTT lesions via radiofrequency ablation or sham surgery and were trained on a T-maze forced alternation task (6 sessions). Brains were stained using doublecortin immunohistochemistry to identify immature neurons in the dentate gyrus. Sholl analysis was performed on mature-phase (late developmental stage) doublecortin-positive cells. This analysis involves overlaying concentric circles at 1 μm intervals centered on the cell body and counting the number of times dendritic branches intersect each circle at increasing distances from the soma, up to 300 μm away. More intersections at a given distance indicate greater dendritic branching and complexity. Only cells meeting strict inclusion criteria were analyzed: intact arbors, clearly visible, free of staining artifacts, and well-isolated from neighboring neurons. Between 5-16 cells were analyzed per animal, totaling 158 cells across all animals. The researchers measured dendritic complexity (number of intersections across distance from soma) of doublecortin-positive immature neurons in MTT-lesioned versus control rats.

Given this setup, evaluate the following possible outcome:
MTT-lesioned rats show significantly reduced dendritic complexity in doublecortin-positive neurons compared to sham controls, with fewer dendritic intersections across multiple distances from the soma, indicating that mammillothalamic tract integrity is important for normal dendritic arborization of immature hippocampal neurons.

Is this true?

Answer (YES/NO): YES